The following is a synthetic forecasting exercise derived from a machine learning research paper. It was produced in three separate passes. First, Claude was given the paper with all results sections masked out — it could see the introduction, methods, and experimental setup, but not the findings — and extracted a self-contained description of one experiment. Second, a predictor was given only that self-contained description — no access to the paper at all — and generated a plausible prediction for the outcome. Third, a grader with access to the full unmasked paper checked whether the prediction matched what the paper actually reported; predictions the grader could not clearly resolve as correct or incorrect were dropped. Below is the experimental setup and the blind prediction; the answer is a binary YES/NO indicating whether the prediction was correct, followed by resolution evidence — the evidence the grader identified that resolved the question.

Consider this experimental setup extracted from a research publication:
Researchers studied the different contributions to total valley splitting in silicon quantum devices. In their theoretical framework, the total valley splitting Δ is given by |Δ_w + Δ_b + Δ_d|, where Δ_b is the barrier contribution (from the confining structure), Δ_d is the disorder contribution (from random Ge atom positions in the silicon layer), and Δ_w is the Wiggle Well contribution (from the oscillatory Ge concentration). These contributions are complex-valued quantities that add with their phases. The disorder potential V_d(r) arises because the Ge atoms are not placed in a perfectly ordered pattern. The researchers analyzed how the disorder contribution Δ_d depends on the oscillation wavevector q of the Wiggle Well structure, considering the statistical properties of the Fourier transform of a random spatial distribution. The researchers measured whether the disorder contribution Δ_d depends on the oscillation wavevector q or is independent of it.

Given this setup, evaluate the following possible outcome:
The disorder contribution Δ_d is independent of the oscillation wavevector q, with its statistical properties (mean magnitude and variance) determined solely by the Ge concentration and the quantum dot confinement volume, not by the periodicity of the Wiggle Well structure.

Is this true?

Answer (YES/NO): YES